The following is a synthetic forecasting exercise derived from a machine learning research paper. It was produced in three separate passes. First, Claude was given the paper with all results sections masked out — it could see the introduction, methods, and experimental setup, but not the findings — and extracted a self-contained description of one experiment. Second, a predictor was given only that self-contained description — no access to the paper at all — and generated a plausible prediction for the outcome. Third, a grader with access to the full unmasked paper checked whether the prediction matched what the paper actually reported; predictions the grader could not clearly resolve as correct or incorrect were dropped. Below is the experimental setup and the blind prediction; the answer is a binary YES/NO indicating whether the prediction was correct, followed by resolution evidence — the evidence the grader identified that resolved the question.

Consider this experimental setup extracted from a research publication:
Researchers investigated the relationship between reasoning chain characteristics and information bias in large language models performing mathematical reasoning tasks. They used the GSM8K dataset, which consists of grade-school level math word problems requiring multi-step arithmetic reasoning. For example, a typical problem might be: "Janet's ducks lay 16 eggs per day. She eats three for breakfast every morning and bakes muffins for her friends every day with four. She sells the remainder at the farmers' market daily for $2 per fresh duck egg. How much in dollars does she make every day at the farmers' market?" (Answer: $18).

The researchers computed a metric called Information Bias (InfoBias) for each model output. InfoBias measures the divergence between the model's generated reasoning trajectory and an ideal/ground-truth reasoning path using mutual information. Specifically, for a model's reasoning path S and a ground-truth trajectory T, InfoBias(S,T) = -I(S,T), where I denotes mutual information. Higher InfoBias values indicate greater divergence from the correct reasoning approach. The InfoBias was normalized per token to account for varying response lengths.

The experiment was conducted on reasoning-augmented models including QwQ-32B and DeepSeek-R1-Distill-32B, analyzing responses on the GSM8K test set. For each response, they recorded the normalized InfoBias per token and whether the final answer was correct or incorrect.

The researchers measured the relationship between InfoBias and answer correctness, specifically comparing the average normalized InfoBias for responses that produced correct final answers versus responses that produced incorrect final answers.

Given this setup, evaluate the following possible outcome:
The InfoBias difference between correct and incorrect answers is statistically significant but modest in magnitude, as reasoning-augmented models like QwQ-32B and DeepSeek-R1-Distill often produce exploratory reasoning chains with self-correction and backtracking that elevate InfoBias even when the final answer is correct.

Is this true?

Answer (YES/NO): NO